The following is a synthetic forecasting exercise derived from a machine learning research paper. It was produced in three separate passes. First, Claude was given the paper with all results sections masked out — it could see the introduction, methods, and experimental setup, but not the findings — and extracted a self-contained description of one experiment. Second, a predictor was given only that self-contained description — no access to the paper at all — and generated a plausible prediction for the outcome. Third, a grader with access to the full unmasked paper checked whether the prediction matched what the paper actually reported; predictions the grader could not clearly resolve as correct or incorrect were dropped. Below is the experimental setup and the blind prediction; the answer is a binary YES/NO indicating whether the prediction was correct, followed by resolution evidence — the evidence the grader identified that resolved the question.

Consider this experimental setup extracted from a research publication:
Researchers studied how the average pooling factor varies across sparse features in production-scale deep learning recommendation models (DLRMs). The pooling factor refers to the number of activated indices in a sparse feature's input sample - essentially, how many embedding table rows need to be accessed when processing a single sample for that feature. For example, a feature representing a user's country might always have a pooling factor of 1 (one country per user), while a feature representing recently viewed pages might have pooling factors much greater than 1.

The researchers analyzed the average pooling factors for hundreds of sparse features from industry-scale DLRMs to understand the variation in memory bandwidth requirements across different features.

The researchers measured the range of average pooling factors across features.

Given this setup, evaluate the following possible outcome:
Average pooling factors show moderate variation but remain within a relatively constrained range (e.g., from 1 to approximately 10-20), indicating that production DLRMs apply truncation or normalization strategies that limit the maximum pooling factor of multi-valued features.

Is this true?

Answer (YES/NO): NO